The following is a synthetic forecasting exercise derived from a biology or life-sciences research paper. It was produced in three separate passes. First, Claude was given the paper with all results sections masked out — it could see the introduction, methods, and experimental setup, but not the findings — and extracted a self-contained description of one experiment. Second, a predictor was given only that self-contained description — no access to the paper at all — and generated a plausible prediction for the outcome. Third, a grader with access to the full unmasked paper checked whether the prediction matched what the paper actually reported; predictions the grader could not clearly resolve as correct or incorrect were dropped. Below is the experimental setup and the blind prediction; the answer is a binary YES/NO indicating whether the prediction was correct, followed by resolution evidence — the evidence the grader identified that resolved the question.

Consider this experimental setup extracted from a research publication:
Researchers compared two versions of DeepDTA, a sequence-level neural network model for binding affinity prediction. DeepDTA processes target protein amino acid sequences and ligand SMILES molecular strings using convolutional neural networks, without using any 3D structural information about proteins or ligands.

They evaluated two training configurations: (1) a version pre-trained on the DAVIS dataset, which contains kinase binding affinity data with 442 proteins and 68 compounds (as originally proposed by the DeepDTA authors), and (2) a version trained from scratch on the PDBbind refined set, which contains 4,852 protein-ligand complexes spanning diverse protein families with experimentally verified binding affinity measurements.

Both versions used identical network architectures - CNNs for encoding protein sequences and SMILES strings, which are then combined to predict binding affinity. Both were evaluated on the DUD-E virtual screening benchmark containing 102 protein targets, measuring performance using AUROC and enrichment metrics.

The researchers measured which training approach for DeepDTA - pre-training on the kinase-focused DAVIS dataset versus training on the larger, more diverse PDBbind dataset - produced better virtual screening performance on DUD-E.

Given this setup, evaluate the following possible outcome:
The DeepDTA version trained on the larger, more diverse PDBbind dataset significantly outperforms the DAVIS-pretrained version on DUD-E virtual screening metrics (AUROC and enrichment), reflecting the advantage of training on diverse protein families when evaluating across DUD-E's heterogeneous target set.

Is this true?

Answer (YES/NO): YES